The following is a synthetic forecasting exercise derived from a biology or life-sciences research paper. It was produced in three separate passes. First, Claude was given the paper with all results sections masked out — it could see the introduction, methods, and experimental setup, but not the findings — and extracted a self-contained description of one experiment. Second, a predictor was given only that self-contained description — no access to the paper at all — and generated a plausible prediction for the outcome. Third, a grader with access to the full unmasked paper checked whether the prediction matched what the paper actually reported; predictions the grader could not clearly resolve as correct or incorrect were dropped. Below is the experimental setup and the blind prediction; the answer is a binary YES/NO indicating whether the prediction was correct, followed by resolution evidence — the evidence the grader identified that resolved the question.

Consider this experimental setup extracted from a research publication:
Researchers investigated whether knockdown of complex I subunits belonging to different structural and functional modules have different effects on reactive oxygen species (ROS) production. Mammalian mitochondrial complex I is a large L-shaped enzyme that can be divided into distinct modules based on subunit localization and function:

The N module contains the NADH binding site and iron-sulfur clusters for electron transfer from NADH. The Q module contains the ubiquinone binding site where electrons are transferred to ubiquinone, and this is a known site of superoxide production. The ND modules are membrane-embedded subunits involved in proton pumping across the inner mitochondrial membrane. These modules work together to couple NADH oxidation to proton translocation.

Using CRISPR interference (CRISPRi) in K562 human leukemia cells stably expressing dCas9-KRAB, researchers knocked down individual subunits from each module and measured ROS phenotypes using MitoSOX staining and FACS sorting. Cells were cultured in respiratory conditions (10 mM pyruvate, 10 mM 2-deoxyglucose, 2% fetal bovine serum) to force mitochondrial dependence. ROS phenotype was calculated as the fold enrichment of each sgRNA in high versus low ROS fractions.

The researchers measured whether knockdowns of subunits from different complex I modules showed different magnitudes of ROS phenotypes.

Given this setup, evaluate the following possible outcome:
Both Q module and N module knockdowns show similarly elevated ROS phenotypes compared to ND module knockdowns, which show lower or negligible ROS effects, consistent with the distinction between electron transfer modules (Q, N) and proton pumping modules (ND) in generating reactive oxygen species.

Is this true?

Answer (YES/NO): NO